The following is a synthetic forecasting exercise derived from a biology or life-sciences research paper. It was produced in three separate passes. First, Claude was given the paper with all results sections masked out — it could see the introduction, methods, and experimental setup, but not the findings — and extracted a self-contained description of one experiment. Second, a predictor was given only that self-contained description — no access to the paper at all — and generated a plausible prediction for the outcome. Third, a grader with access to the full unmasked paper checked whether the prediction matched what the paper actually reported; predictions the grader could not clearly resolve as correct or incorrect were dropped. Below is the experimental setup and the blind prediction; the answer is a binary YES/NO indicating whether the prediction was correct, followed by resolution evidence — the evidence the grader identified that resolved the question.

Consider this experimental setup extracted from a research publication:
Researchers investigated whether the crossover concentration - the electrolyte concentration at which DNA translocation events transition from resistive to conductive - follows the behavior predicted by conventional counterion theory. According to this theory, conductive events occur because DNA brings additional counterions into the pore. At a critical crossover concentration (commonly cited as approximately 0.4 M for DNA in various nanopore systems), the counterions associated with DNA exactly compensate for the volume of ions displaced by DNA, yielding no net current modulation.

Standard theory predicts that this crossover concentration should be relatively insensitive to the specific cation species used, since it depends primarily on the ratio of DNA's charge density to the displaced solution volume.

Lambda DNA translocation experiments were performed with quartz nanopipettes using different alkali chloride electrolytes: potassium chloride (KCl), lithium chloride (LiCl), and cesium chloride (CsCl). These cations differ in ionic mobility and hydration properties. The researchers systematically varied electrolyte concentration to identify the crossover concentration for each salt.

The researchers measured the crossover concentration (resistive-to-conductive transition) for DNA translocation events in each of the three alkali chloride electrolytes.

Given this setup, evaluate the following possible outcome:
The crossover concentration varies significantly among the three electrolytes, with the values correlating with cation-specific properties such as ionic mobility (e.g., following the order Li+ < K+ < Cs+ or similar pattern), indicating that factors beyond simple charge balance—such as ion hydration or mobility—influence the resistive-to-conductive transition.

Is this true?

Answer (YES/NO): NO